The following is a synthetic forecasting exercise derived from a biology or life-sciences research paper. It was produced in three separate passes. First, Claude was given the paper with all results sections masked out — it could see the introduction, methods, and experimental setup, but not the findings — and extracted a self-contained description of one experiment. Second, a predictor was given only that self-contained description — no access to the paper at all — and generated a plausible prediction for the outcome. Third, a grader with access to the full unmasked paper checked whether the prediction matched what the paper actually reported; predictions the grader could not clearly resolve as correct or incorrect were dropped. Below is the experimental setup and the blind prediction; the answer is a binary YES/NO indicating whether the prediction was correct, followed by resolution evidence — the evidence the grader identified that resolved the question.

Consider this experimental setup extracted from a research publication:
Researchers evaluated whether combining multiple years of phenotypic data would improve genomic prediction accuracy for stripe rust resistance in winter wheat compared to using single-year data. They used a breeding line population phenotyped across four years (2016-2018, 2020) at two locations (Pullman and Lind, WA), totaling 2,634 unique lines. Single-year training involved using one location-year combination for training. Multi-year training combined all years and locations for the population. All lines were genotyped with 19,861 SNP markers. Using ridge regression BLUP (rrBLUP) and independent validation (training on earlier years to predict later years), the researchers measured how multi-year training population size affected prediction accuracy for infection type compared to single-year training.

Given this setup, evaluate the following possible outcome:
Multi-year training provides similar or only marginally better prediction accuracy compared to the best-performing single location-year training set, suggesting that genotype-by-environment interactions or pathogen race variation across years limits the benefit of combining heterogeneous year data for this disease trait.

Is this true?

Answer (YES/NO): NO